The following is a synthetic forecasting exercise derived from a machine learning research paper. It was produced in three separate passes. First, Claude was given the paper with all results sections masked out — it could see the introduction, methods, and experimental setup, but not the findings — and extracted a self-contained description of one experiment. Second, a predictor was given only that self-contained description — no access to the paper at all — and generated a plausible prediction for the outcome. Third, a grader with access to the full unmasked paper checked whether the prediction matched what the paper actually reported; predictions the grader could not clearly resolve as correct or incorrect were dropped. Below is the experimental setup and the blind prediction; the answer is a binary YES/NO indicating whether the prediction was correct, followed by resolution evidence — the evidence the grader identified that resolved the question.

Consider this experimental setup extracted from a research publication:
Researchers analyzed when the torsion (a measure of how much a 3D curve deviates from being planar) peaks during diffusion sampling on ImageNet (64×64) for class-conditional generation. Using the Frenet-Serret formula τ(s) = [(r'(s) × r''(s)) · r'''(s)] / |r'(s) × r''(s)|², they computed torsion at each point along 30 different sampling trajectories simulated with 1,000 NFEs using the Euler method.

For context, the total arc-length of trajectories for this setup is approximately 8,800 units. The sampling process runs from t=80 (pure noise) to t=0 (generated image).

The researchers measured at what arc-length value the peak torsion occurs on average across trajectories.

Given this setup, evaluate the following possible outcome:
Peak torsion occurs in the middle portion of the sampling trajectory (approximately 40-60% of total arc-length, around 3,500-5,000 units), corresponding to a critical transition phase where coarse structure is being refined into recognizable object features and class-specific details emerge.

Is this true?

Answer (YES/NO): NO